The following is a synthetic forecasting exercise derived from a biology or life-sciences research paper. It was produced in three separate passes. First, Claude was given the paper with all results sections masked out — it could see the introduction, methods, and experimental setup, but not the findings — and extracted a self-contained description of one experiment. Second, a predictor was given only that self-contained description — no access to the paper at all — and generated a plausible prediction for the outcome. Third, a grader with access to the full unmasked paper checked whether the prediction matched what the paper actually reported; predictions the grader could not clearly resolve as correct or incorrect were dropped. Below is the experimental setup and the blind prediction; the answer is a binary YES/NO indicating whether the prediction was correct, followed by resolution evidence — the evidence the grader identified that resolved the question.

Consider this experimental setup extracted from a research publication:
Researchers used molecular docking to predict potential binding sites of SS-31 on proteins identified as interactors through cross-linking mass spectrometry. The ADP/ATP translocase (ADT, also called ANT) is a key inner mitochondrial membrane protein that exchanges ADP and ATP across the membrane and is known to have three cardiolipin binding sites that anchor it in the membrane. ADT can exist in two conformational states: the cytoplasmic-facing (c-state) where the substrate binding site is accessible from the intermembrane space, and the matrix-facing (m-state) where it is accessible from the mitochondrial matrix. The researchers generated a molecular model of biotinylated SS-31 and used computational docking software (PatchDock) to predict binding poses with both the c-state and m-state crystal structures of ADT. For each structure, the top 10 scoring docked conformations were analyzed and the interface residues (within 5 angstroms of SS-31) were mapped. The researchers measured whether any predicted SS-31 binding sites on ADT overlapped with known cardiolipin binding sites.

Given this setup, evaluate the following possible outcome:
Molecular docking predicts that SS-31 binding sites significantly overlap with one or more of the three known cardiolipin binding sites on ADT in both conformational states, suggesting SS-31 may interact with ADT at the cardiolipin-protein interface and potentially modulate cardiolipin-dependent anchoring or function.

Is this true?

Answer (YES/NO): NO